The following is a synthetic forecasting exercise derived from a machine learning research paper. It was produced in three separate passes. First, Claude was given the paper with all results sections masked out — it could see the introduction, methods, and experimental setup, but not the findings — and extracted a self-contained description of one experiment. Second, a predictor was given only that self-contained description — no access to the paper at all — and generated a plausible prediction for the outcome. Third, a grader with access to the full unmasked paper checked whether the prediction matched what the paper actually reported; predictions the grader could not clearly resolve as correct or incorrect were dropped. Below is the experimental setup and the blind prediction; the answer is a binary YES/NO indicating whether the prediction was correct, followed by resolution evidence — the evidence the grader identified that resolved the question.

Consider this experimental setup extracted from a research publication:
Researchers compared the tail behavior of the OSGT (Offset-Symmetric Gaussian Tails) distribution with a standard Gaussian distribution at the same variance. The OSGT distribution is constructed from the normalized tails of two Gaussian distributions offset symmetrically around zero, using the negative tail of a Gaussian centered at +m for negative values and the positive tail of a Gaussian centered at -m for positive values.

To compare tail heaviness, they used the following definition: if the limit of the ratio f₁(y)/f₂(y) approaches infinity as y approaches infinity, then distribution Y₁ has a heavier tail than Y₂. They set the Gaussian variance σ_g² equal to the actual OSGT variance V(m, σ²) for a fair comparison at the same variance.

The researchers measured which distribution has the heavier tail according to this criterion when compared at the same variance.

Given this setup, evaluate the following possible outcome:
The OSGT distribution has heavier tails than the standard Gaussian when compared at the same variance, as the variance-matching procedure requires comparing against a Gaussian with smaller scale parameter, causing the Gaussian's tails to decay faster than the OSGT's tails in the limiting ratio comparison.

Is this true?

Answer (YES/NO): YES